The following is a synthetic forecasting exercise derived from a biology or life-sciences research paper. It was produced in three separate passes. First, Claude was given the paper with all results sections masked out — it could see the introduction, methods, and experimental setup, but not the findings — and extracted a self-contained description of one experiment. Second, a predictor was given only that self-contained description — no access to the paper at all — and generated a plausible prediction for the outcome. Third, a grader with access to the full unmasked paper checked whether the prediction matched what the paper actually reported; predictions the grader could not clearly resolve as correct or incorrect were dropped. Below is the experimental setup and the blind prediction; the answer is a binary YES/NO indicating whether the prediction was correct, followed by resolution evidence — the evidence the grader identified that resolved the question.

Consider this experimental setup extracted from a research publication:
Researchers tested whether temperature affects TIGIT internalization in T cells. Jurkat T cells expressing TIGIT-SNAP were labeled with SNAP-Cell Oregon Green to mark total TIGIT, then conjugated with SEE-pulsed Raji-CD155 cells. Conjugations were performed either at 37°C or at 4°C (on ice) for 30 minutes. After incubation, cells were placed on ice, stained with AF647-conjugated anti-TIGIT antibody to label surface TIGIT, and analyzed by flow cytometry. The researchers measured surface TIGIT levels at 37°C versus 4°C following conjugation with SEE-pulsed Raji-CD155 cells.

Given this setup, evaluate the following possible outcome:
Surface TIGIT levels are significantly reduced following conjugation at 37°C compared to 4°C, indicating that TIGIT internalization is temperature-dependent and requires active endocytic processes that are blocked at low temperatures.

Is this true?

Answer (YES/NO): YES